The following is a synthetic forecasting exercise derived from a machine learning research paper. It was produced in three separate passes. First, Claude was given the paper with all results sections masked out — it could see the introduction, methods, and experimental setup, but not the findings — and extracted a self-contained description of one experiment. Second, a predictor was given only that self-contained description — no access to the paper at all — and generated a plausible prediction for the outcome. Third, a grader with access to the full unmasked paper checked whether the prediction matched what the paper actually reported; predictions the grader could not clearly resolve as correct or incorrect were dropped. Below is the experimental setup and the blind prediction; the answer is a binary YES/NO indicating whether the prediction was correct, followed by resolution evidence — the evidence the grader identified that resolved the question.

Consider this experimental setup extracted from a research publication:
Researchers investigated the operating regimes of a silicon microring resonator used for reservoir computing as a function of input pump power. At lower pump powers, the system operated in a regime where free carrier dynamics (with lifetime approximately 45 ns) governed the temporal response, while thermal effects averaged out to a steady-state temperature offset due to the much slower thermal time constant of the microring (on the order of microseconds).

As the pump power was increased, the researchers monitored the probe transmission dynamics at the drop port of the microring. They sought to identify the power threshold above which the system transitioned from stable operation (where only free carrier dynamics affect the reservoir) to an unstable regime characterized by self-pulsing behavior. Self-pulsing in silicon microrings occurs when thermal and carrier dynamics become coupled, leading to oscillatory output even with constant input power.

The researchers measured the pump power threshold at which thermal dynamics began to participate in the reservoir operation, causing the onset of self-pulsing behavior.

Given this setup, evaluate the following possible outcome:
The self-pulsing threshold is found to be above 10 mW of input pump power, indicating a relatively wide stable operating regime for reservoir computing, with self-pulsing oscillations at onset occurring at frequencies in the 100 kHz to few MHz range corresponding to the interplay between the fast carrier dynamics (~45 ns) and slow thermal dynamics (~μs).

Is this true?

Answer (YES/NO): NO